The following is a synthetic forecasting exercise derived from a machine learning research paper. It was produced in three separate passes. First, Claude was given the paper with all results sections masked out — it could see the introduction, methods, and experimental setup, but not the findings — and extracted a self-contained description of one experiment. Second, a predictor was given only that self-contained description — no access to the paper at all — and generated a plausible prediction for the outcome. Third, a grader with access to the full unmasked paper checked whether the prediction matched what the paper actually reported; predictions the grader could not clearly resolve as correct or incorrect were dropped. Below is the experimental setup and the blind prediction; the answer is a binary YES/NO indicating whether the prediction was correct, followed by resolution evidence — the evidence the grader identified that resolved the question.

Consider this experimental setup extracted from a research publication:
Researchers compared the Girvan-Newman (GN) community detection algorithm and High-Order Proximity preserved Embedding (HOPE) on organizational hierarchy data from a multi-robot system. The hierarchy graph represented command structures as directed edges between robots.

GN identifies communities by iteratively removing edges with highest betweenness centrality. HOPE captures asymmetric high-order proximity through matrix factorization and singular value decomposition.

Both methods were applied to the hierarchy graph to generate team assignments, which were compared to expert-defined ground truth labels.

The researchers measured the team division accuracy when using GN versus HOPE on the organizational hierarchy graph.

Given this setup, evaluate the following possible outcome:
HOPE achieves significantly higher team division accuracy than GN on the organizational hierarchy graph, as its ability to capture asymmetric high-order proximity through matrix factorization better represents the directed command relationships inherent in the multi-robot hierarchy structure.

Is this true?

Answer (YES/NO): NO